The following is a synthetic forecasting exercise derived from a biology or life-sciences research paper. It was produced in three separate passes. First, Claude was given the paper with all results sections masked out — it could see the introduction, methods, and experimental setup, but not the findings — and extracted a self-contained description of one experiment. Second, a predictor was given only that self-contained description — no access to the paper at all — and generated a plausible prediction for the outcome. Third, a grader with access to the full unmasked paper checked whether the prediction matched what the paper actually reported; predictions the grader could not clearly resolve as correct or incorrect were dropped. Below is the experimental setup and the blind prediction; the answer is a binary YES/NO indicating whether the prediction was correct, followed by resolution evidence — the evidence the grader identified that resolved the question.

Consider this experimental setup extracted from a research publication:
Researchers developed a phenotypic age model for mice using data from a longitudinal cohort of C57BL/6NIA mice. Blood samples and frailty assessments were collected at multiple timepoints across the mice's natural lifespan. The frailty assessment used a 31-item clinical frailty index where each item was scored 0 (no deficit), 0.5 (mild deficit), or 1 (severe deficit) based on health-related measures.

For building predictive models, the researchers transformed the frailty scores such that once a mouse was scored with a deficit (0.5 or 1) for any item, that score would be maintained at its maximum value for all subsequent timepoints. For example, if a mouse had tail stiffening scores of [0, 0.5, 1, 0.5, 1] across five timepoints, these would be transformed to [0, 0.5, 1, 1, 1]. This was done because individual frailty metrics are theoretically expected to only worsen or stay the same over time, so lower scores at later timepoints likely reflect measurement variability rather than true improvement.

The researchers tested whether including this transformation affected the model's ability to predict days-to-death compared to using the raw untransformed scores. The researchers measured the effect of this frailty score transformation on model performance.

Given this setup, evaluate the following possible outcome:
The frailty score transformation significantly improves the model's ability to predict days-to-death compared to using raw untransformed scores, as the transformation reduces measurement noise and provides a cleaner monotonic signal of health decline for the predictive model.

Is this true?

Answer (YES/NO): NO